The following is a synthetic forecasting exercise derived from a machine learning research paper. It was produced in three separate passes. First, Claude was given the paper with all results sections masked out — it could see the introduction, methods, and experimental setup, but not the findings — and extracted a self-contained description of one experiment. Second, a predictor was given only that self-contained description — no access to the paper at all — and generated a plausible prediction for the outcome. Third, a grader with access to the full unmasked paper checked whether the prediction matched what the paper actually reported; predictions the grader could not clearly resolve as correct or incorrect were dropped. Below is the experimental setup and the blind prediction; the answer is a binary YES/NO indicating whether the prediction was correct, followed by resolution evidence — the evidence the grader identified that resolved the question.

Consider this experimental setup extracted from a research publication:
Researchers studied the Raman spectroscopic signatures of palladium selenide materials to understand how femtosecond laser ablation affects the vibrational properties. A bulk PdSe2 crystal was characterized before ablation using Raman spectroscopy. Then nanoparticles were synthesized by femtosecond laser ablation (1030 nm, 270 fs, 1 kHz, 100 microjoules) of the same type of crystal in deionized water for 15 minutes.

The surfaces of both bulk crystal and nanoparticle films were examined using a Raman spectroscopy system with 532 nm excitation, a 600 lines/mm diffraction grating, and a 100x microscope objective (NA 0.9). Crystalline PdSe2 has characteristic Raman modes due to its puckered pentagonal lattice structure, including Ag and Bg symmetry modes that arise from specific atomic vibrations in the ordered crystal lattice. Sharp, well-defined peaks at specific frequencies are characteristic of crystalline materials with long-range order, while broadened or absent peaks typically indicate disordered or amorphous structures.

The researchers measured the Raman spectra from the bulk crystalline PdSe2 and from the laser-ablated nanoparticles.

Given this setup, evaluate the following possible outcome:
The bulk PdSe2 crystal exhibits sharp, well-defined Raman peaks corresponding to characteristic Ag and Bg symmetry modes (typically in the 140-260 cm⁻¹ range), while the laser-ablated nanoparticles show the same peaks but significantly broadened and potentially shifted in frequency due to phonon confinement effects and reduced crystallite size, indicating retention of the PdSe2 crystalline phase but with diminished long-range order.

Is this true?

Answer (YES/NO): NO